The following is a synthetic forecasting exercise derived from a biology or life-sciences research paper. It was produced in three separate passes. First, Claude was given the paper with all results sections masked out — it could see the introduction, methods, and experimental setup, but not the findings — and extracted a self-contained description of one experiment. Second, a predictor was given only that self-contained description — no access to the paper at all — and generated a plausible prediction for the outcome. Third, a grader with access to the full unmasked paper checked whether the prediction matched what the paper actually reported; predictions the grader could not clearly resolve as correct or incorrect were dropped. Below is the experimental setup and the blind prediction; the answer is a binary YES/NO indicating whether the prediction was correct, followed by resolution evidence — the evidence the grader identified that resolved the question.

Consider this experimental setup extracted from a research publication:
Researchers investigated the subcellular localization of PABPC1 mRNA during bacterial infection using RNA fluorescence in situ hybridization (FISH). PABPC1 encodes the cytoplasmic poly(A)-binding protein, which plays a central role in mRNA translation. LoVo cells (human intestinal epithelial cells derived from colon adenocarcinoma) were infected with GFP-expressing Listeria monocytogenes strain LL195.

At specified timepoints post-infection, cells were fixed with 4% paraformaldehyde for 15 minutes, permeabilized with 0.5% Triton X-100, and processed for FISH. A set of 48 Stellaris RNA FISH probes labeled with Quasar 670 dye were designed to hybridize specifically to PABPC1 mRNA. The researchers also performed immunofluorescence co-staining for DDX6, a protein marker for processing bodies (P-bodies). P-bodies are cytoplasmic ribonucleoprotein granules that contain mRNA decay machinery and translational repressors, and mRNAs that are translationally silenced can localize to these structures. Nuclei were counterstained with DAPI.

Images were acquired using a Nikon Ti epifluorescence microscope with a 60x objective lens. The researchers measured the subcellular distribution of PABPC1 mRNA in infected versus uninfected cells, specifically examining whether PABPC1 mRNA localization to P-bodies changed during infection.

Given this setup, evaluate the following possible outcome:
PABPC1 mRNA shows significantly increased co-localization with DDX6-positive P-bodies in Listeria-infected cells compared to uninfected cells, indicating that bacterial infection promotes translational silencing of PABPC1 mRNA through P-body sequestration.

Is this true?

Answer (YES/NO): NO